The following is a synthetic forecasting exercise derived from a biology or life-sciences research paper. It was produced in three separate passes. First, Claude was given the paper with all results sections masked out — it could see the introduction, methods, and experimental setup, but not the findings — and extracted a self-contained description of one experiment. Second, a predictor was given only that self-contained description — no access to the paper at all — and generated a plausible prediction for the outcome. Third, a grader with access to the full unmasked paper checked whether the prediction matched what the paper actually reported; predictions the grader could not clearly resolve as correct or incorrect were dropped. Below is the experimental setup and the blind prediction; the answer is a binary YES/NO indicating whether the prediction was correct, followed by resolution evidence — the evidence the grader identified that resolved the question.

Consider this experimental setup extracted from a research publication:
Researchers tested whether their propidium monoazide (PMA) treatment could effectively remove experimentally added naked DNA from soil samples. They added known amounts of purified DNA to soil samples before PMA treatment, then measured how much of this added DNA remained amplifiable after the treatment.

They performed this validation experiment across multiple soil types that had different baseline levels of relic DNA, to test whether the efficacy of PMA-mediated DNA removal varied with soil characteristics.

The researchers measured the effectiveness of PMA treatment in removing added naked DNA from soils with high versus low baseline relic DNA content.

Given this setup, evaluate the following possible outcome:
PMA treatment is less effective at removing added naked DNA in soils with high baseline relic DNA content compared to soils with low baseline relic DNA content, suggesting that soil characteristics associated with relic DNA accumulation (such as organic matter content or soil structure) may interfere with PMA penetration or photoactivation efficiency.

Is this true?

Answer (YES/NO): YES